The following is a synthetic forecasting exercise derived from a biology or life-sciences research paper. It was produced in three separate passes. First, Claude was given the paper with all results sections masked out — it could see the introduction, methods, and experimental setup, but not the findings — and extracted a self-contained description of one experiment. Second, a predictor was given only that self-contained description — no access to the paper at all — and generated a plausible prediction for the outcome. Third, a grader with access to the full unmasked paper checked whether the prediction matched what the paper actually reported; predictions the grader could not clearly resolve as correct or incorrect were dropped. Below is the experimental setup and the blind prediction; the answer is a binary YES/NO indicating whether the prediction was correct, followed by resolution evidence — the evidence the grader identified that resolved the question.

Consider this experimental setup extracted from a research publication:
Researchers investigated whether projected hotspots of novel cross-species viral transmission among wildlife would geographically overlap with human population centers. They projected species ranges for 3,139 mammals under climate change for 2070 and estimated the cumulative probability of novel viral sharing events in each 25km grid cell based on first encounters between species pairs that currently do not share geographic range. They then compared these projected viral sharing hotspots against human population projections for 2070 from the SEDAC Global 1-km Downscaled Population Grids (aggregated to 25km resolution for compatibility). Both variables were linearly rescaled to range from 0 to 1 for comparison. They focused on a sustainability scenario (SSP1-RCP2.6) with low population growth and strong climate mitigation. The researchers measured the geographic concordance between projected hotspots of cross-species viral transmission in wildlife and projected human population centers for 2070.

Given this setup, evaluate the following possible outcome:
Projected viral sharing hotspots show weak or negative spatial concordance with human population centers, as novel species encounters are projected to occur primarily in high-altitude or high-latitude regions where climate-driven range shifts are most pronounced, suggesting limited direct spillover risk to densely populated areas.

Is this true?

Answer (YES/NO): NO